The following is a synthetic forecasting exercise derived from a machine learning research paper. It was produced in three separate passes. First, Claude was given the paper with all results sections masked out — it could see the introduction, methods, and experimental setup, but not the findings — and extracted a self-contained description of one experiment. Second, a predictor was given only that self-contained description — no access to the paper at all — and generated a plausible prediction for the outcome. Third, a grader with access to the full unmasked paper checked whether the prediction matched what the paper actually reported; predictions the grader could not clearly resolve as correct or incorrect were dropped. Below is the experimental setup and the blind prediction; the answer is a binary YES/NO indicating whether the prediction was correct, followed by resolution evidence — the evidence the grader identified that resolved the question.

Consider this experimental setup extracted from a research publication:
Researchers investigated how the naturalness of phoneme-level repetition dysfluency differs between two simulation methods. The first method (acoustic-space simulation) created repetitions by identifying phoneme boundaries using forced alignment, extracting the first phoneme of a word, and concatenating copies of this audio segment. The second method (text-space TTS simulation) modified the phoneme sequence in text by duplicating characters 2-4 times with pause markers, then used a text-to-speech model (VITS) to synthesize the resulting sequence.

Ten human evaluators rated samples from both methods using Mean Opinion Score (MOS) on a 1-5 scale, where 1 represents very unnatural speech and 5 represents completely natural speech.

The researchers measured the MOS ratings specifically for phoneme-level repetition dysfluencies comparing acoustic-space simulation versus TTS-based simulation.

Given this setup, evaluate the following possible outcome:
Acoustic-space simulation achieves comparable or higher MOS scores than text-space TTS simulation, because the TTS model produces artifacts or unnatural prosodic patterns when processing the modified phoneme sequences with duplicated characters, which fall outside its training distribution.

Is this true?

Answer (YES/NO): NO